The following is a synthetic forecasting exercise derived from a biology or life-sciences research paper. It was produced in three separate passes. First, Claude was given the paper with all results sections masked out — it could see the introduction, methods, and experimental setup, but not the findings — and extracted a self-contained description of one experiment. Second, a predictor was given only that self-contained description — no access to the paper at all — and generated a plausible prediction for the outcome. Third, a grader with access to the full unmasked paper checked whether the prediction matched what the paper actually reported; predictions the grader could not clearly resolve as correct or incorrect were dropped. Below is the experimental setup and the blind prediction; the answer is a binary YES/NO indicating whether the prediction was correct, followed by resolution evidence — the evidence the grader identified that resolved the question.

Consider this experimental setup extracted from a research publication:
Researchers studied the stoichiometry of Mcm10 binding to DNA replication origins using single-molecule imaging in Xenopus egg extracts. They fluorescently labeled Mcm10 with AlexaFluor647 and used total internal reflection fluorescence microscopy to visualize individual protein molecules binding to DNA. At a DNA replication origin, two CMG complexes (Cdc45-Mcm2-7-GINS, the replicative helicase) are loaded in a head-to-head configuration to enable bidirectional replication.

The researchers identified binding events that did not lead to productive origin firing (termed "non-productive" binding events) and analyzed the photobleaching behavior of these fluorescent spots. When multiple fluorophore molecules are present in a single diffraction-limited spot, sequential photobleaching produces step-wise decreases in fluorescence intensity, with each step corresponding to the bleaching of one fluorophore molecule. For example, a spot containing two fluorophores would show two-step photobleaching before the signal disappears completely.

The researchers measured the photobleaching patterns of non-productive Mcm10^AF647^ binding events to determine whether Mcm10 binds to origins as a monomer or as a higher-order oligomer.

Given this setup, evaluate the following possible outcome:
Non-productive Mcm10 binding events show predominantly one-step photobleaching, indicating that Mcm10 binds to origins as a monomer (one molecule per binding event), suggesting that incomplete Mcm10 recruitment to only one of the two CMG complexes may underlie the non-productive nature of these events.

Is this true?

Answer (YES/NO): NO